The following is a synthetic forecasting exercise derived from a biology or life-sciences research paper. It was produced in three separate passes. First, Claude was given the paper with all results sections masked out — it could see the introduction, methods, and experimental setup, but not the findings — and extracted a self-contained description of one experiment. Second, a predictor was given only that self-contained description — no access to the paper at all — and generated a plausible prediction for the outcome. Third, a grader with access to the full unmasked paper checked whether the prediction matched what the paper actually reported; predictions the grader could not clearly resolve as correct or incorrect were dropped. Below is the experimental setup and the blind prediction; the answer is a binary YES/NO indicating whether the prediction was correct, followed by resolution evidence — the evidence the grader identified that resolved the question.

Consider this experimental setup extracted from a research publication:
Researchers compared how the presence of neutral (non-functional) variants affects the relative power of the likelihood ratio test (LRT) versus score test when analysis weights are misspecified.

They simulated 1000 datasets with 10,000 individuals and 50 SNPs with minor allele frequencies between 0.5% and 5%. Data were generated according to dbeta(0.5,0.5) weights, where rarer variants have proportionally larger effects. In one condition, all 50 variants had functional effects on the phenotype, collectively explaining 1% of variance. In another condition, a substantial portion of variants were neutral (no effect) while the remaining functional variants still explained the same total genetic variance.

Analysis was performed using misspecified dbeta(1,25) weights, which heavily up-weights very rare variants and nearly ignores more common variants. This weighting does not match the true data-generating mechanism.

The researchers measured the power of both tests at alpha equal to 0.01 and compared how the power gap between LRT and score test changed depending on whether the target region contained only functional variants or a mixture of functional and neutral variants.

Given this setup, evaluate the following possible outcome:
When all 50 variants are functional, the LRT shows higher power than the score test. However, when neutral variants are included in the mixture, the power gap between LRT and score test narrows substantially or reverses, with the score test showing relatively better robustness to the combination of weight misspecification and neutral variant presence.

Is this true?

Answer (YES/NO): NO